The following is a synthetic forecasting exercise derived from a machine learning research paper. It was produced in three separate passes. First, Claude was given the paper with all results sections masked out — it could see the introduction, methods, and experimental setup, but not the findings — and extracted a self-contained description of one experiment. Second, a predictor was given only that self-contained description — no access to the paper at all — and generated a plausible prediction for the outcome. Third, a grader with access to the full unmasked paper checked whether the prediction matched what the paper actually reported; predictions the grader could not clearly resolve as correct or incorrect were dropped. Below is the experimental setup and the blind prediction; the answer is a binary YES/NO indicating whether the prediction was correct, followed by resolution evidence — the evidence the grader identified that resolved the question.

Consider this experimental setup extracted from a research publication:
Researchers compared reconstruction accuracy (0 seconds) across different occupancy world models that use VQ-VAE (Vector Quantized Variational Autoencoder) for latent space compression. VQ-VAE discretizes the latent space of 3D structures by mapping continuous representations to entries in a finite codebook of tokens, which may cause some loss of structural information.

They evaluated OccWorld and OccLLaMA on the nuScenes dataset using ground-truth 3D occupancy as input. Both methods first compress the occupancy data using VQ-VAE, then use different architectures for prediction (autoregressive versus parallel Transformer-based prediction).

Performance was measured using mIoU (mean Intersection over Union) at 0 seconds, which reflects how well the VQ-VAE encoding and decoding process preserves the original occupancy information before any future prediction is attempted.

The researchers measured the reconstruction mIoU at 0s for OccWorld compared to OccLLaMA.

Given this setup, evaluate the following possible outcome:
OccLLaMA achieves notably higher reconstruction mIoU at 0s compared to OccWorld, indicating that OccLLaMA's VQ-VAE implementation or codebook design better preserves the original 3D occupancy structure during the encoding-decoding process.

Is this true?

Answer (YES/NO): YES